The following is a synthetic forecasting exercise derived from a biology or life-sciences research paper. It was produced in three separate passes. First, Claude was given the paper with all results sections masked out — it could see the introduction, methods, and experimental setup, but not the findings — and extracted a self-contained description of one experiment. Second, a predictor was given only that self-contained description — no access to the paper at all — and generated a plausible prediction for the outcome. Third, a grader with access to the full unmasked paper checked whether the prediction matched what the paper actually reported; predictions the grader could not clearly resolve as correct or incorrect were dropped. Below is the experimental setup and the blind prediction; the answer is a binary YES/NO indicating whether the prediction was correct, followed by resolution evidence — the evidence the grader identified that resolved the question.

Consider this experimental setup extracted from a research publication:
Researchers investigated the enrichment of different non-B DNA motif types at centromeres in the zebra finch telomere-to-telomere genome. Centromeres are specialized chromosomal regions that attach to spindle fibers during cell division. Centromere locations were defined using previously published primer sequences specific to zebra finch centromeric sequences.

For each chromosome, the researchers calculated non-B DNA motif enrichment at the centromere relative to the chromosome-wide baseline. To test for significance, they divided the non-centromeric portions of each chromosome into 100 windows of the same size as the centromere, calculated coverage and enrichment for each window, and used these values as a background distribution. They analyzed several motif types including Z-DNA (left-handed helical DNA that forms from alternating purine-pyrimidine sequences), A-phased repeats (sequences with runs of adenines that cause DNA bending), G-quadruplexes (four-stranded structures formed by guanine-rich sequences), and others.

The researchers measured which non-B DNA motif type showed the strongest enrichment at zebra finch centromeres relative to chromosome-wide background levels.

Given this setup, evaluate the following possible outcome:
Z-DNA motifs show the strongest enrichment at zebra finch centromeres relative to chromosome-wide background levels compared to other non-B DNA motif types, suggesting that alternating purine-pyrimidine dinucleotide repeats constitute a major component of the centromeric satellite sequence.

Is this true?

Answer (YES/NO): YES